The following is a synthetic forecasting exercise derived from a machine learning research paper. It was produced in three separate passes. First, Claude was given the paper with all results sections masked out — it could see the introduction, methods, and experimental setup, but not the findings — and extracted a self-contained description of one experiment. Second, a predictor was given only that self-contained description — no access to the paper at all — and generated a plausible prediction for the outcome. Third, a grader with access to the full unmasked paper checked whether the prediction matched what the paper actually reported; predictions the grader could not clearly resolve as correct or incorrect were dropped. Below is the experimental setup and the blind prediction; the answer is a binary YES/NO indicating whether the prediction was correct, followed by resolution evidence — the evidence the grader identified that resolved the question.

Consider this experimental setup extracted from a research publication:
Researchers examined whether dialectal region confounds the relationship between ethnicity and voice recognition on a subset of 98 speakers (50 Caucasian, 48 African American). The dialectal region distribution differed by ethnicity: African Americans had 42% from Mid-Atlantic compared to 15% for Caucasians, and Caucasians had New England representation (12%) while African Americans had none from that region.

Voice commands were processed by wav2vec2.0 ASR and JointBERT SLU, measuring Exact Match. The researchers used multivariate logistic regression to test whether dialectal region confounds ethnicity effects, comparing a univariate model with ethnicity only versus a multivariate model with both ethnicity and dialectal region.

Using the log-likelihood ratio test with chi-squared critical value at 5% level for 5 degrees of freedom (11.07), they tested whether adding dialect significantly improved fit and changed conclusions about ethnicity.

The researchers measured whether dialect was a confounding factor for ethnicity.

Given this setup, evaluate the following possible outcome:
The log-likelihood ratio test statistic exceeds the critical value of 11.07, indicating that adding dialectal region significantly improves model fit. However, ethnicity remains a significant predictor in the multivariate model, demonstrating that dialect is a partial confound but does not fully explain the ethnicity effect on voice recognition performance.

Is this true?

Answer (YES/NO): NO